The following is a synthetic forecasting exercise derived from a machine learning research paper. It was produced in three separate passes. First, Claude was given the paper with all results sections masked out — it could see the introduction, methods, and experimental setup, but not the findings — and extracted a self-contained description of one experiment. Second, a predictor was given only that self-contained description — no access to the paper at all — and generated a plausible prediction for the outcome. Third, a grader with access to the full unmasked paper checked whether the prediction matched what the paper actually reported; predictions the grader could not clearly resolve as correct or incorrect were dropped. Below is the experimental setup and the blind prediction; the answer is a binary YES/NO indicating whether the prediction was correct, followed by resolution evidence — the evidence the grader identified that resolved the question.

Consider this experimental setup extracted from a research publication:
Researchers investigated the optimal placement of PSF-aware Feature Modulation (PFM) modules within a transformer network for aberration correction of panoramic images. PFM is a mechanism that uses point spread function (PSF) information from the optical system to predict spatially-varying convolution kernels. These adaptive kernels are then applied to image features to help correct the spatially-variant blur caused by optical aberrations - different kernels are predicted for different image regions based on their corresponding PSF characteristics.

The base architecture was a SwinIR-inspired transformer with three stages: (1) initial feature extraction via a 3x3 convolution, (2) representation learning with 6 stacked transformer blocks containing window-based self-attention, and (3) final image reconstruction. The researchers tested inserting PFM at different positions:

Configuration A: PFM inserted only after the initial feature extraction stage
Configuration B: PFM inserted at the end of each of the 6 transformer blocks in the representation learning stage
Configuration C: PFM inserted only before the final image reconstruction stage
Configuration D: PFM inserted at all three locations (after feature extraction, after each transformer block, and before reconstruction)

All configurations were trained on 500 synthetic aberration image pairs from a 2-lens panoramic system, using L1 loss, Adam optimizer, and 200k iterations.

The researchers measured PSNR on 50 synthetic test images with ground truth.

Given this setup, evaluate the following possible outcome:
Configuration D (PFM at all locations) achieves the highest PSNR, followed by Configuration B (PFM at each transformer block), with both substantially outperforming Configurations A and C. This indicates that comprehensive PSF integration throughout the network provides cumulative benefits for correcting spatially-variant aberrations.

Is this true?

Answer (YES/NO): NO